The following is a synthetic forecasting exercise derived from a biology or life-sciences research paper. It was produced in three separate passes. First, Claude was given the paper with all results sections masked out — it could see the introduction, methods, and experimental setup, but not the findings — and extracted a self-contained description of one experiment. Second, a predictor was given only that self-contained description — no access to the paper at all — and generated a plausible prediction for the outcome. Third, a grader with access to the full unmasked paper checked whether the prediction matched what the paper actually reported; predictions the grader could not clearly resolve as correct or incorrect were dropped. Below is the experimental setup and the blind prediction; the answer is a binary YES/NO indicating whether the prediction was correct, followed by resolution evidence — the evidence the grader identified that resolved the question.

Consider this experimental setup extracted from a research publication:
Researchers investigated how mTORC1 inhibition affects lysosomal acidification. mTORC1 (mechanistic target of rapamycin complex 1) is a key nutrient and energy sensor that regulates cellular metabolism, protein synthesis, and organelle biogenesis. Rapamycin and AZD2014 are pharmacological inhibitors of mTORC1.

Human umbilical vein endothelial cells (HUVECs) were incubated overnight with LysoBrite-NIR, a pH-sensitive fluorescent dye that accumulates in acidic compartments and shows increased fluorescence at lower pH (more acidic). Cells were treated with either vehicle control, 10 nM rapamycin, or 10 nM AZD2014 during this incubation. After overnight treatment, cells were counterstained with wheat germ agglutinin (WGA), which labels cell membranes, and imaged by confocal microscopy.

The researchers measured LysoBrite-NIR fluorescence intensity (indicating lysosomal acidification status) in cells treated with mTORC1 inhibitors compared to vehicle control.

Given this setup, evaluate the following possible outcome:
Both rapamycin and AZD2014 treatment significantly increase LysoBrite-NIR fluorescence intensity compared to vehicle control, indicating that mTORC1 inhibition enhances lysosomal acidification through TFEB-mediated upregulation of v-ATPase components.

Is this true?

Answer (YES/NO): NO